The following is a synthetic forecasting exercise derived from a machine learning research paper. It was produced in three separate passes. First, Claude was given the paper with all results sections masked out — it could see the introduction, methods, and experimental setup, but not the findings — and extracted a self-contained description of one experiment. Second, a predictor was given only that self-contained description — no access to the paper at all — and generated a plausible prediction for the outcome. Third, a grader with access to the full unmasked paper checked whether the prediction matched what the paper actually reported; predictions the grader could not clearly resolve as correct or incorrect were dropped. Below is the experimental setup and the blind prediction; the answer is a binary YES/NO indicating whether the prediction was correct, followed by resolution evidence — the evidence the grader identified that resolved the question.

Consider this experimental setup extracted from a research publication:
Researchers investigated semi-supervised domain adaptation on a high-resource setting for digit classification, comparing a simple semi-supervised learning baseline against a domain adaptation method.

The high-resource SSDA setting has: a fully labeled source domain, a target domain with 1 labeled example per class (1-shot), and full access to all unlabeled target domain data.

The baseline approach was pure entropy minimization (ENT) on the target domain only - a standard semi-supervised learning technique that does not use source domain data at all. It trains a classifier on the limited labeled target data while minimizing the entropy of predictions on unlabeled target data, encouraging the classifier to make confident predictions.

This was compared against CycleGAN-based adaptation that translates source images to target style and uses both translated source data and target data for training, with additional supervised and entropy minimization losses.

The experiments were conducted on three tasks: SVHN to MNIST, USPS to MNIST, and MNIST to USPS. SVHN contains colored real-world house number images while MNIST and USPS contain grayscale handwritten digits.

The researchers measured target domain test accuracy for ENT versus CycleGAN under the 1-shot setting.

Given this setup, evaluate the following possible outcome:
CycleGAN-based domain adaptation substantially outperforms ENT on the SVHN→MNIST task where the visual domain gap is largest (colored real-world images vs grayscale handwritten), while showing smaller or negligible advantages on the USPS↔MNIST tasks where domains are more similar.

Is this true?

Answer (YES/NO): NO